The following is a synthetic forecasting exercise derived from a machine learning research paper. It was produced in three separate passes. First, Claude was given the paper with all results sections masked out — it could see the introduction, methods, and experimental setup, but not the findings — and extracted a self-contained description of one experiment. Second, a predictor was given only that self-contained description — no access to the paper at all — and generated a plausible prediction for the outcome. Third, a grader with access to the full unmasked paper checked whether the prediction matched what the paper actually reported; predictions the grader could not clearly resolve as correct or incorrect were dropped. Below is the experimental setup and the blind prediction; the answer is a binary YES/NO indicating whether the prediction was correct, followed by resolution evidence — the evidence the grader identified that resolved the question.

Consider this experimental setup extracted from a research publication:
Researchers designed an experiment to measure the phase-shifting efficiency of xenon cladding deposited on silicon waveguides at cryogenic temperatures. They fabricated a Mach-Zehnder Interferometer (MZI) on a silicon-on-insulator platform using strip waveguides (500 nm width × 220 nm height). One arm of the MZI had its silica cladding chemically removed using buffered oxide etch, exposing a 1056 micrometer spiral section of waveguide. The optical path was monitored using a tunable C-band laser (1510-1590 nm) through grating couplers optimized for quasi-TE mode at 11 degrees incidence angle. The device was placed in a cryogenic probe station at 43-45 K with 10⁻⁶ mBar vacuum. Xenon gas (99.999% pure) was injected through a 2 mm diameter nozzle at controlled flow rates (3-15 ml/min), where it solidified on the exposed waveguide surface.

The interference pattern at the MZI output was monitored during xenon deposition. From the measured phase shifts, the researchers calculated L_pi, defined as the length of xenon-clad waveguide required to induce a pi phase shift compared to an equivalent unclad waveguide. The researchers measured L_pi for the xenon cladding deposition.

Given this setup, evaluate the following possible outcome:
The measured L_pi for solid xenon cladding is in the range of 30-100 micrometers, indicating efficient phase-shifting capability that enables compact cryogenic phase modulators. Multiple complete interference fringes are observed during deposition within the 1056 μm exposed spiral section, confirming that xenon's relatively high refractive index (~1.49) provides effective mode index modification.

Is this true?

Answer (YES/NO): NO